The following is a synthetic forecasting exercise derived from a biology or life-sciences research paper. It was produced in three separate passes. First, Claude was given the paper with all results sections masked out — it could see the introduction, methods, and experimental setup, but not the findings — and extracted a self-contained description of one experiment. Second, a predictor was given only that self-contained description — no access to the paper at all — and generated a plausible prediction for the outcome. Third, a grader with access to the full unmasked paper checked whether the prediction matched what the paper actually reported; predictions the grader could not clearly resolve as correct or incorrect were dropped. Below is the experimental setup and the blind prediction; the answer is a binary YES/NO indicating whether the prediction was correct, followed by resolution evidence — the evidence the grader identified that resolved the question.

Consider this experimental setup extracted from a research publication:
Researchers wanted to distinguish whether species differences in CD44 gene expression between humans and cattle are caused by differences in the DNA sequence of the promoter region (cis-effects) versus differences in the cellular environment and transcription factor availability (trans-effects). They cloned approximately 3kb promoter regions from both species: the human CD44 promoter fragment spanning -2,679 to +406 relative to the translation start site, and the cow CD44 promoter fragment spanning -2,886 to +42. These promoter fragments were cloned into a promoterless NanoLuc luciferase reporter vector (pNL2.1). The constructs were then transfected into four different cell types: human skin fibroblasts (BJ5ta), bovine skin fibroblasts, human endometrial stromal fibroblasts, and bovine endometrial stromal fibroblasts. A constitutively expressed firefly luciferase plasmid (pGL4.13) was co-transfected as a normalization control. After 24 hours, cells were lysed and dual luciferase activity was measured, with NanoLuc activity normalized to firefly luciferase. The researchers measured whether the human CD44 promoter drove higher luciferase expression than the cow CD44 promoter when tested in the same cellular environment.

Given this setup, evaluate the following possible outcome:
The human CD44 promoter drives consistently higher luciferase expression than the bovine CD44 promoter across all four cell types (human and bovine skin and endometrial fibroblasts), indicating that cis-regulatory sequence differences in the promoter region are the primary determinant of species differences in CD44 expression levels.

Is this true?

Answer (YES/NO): NO